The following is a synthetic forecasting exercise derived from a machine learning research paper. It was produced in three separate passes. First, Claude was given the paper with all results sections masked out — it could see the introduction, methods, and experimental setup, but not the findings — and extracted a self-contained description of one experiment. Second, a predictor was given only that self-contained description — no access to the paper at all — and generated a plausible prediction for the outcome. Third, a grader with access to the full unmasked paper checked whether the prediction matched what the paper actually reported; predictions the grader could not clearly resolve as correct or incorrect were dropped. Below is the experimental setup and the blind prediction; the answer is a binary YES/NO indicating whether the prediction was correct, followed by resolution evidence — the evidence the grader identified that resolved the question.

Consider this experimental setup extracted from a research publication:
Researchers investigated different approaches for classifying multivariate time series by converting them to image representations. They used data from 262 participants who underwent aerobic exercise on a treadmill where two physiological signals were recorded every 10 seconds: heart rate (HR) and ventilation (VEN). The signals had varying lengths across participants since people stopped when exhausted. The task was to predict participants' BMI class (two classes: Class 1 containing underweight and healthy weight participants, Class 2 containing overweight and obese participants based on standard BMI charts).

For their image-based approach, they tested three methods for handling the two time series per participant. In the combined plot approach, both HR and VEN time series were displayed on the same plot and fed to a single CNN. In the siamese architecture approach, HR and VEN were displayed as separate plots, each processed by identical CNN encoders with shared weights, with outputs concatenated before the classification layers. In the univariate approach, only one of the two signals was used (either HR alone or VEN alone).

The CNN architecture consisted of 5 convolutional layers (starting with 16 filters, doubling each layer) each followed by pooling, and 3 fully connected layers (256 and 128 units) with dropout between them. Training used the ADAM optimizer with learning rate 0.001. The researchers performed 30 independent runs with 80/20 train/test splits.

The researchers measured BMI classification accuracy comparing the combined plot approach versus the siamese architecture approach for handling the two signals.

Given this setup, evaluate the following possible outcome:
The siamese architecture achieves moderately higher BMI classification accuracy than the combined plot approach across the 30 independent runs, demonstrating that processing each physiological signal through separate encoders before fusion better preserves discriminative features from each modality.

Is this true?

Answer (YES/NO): NO